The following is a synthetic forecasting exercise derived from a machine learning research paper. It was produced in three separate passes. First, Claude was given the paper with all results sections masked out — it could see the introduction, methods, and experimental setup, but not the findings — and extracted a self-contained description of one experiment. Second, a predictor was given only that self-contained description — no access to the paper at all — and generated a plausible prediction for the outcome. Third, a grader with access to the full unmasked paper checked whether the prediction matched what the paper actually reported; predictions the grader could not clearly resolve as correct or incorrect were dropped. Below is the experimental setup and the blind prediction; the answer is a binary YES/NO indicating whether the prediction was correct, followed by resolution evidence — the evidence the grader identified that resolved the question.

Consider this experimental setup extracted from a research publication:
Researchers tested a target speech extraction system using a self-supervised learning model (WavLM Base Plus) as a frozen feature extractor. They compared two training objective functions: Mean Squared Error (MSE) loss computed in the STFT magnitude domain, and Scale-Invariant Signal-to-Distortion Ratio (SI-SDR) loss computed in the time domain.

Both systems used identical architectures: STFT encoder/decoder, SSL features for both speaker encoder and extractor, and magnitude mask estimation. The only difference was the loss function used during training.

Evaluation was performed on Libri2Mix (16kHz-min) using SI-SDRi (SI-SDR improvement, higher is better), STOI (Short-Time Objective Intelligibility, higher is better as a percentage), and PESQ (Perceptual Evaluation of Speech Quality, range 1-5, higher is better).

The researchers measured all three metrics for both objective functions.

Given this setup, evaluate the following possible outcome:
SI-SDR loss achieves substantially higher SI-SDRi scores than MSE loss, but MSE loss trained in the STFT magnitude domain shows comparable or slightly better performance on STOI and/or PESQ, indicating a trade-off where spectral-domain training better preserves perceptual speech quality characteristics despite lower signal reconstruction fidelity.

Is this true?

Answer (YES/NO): YES